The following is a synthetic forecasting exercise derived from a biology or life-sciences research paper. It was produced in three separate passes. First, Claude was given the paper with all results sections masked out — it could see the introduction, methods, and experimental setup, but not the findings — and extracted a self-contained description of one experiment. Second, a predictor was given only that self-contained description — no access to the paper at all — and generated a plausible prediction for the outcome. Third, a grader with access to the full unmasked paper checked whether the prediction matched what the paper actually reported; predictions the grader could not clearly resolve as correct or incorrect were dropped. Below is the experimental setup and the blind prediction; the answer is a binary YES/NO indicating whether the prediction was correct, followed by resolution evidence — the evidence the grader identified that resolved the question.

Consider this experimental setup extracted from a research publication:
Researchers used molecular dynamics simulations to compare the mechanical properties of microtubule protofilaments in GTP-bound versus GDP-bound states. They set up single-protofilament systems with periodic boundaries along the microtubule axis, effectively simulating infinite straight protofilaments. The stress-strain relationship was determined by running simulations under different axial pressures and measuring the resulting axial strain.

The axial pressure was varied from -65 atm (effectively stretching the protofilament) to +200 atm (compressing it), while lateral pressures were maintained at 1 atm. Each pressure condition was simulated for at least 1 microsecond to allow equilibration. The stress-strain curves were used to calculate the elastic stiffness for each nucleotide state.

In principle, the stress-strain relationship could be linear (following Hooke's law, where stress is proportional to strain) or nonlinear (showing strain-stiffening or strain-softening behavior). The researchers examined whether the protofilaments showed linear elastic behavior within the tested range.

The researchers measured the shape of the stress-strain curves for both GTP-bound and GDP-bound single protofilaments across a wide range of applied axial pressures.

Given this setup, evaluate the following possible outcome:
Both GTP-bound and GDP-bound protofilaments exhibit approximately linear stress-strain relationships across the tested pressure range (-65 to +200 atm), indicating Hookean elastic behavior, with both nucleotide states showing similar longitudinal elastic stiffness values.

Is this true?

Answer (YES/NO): NO